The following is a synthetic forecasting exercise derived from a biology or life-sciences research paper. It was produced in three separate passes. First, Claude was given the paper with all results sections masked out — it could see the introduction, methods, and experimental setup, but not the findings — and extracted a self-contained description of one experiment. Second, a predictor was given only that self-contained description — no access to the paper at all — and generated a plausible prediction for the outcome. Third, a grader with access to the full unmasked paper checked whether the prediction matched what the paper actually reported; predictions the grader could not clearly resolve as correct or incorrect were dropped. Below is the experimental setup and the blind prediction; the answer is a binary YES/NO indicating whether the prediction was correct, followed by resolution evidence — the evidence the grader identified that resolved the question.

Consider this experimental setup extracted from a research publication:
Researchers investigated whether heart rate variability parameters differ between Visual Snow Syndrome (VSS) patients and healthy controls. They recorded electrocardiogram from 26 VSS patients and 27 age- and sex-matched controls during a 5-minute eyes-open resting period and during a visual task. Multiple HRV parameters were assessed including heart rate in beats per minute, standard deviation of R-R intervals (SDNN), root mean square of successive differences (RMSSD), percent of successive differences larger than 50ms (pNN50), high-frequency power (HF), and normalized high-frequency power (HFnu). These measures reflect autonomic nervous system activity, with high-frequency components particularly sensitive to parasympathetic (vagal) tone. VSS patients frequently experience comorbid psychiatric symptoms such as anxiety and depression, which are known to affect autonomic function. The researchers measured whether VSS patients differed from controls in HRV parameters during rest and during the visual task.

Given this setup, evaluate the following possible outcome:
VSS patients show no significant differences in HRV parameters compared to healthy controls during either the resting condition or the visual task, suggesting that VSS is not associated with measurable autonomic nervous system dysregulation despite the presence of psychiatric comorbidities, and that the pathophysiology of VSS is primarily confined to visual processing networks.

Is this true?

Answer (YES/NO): YES